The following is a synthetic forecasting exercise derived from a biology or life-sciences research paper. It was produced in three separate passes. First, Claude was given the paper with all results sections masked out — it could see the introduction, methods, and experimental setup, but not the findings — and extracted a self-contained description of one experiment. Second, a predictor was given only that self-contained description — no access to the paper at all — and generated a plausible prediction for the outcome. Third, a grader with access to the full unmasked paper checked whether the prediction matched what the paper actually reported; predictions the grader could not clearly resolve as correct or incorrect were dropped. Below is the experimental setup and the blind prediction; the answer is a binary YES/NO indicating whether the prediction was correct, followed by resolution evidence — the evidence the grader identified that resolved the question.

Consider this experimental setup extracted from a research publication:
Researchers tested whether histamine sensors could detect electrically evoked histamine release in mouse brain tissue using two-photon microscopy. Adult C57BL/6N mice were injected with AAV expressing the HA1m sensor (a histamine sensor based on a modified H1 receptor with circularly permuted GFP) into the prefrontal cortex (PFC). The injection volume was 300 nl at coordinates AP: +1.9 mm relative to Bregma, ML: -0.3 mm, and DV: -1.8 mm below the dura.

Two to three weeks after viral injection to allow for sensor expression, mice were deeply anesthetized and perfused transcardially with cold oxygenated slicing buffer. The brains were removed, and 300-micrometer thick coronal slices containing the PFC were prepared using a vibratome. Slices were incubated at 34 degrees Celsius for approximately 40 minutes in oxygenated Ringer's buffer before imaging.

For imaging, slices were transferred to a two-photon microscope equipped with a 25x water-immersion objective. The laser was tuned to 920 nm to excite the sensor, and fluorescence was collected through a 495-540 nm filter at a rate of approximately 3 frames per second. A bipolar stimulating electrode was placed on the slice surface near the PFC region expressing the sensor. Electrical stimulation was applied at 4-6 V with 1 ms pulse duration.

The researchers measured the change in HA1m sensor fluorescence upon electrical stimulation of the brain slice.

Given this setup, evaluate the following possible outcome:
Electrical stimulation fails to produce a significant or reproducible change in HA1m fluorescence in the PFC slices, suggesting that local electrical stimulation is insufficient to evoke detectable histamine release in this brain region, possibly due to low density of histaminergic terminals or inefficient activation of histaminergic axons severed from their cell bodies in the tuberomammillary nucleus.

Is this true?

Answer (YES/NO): NO